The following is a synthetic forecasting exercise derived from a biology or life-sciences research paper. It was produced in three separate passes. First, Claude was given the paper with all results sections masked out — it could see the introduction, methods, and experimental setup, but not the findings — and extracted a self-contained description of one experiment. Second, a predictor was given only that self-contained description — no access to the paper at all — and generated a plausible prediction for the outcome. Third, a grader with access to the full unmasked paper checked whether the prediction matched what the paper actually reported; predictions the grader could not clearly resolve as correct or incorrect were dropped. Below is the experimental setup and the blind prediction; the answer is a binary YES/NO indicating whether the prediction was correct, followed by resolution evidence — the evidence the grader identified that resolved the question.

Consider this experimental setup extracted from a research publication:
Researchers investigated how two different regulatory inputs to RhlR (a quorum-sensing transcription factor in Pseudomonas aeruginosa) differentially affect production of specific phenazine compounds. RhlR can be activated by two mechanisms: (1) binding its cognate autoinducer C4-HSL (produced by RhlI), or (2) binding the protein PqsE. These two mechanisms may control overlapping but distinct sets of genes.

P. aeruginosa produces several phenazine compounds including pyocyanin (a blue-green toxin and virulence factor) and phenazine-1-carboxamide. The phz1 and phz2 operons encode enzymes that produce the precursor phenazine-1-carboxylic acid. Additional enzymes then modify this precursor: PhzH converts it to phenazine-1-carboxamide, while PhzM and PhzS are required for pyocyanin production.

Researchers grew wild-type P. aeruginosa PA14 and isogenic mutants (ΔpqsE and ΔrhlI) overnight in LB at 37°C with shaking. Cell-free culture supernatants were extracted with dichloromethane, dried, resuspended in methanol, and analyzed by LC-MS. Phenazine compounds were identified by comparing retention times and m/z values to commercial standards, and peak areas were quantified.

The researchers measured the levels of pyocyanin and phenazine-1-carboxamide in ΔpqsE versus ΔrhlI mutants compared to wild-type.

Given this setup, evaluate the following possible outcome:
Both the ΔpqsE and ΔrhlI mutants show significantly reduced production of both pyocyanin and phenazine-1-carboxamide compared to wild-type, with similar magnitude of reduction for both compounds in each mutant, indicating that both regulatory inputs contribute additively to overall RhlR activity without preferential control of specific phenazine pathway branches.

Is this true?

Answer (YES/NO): NO